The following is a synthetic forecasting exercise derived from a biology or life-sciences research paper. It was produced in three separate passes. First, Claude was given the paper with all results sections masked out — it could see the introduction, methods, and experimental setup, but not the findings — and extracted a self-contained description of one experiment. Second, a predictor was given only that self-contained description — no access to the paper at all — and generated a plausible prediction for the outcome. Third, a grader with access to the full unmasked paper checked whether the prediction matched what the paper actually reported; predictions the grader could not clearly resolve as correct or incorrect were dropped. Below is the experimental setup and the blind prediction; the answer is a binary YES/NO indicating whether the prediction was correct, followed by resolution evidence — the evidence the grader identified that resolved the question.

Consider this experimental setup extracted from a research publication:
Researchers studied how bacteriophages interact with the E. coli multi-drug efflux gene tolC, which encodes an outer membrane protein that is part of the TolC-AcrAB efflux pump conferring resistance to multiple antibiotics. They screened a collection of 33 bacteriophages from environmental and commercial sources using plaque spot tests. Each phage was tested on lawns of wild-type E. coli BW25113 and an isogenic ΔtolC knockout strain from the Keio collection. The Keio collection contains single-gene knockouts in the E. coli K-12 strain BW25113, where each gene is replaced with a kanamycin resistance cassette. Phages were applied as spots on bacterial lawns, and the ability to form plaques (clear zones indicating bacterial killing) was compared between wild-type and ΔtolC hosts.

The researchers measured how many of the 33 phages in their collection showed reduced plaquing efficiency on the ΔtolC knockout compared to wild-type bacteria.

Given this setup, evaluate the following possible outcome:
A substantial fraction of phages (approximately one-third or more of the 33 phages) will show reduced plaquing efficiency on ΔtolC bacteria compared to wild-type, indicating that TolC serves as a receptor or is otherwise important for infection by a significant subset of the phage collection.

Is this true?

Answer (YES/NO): NO